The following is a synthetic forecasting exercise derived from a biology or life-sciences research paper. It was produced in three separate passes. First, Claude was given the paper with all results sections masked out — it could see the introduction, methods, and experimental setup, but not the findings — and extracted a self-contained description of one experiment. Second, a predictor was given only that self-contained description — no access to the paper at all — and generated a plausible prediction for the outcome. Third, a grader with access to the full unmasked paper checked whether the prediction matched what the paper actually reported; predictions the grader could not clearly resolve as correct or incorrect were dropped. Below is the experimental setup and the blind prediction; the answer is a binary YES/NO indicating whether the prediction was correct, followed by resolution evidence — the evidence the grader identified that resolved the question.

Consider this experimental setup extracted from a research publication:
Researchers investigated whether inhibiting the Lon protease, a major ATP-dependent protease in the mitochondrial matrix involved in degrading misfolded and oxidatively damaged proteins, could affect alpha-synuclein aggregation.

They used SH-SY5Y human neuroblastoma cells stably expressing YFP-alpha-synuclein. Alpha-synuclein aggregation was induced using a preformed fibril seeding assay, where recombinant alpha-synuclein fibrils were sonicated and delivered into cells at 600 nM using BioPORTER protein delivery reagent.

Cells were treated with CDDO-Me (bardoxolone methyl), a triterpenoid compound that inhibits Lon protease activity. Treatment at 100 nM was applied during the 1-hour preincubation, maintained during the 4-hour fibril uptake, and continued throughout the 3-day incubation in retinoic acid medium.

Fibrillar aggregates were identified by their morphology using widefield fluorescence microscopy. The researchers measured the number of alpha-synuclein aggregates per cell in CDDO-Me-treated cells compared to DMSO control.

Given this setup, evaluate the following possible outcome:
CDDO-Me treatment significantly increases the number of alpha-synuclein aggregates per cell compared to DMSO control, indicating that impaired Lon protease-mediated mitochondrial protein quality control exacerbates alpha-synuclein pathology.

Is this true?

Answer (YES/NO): YES